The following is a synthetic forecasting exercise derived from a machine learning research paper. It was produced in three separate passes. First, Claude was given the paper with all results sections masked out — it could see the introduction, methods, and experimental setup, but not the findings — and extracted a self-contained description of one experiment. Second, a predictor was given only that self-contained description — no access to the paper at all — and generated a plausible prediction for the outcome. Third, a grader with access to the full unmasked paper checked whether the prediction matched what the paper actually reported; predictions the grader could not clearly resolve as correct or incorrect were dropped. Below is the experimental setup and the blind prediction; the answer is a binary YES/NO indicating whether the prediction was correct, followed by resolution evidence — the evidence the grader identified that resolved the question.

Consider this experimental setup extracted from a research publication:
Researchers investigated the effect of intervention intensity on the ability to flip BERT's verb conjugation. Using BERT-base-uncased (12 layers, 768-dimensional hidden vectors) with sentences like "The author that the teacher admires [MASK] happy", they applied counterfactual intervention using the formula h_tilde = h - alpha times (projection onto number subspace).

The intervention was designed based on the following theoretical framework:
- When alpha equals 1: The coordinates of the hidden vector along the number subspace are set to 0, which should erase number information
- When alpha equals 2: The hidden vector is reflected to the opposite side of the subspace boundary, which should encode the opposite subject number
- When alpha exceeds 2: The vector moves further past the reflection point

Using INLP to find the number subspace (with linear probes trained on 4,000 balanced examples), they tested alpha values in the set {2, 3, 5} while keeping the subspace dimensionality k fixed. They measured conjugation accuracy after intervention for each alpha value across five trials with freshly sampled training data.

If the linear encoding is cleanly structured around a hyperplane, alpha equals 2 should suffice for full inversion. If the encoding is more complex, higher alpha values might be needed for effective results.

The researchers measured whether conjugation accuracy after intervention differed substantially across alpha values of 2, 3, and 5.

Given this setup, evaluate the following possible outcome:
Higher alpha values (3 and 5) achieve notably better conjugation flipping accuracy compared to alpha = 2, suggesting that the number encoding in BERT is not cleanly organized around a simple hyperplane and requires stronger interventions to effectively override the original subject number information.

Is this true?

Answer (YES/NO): YES